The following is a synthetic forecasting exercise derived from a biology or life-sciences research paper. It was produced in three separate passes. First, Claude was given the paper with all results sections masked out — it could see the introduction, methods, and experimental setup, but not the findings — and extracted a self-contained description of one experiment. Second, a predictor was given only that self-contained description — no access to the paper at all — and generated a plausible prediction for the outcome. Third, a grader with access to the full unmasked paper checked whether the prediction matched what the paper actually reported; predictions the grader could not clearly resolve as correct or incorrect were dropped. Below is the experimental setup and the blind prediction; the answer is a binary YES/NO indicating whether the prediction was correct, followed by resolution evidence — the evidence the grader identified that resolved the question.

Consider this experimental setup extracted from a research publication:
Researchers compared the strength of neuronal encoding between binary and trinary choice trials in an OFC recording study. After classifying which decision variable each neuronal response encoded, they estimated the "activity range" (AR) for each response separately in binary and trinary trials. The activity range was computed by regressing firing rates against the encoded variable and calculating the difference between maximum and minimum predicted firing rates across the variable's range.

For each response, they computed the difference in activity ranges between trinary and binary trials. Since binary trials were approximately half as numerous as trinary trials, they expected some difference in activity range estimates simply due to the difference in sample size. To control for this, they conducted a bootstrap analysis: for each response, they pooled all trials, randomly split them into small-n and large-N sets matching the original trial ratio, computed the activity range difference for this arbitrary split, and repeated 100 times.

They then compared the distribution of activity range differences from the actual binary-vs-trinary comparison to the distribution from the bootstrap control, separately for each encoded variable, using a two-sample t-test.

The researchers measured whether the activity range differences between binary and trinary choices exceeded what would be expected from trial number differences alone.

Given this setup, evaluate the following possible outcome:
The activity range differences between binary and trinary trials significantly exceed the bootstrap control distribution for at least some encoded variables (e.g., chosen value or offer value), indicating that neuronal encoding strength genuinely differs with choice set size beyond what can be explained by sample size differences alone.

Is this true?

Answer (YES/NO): NO